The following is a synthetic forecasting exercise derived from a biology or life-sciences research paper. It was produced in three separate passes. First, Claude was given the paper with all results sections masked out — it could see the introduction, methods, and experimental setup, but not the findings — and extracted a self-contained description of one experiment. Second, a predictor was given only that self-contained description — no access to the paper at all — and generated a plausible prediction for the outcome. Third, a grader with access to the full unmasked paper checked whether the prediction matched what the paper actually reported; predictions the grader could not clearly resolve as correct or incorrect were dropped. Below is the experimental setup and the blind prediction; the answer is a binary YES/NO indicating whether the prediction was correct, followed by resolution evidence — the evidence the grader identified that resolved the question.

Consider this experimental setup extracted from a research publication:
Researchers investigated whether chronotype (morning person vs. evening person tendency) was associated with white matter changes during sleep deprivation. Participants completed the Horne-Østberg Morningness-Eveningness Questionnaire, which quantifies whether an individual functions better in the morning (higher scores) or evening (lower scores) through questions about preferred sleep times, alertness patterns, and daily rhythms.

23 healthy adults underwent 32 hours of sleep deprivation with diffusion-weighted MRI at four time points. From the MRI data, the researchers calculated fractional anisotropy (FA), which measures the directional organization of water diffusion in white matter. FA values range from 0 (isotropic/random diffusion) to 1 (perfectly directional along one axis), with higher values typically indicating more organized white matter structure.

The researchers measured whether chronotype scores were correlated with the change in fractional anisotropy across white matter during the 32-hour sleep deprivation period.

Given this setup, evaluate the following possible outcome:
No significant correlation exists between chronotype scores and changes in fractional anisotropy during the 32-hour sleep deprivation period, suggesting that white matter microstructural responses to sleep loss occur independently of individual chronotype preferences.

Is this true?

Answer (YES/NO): YES